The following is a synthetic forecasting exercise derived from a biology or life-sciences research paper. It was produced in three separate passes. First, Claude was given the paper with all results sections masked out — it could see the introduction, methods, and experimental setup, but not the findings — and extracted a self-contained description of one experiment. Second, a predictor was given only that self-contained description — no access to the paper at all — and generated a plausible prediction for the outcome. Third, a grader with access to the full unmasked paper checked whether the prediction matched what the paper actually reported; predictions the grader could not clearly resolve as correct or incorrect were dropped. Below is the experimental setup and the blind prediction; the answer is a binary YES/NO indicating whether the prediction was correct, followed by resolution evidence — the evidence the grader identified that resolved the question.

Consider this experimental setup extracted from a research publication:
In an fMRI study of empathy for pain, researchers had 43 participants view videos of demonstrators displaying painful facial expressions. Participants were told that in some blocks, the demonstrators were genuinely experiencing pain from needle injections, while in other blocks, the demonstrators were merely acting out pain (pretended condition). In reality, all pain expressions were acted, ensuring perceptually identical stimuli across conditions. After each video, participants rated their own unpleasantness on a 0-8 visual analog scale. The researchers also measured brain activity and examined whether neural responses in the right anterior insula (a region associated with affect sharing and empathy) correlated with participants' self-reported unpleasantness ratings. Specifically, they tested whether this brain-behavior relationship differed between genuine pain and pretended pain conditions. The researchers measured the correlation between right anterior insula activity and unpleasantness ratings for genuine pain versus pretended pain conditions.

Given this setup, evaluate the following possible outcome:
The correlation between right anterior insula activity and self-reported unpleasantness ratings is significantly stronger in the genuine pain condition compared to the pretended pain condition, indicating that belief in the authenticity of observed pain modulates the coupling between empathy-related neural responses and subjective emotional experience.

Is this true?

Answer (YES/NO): YES